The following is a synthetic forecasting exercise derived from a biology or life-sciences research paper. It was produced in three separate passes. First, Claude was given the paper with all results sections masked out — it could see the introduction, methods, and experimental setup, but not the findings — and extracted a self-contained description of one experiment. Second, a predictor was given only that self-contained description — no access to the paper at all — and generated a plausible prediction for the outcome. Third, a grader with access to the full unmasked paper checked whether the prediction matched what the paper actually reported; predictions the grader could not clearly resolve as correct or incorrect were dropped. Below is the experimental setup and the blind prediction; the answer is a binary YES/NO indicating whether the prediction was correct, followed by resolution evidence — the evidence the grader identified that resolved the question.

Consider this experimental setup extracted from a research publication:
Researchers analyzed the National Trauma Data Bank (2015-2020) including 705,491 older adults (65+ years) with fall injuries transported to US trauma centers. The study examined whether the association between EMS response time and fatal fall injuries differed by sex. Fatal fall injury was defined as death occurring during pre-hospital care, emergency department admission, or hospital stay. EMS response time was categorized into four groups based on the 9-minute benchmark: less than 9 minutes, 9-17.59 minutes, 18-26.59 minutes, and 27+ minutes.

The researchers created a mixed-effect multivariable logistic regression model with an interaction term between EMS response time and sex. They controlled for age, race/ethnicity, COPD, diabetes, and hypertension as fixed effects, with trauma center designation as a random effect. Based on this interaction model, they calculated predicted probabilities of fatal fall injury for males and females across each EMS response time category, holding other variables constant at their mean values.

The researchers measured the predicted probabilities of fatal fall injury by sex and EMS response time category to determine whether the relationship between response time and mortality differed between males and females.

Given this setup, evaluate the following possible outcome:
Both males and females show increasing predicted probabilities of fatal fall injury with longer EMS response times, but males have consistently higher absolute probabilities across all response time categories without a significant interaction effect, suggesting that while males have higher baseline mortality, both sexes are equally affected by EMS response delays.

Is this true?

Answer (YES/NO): NO